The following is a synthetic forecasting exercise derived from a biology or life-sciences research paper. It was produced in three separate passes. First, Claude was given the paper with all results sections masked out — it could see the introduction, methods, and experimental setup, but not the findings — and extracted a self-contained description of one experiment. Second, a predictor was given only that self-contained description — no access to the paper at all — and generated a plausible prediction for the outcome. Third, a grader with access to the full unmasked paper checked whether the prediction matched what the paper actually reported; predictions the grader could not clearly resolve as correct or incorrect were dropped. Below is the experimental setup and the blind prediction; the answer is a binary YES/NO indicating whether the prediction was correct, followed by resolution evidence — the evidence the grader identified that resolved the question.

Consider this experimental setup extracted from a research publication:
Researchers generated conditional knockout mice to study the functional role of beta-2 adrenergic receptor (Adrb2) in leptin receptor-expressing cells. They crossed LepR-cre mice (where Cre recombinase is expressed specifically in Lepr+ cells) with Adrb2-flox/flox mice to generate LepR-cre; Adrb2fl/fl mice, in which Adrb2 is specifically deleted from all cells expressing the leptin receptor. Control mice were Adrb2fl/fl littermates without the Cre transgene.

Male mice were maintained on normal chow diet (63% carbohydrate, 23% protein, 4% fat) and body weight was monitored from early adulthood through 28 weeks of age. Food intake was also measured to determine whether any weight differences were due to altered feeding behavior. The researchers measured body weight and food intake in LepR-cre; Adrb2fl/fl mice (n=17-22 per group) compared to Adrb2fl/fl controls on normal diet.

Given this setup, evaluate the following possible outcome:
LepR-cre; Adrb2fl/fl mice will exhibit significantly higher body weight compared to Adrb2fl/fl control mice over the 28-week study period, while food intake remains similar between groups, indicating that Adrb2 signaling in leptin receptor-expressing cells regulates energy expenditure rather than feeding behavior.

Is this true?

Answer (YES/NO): YES